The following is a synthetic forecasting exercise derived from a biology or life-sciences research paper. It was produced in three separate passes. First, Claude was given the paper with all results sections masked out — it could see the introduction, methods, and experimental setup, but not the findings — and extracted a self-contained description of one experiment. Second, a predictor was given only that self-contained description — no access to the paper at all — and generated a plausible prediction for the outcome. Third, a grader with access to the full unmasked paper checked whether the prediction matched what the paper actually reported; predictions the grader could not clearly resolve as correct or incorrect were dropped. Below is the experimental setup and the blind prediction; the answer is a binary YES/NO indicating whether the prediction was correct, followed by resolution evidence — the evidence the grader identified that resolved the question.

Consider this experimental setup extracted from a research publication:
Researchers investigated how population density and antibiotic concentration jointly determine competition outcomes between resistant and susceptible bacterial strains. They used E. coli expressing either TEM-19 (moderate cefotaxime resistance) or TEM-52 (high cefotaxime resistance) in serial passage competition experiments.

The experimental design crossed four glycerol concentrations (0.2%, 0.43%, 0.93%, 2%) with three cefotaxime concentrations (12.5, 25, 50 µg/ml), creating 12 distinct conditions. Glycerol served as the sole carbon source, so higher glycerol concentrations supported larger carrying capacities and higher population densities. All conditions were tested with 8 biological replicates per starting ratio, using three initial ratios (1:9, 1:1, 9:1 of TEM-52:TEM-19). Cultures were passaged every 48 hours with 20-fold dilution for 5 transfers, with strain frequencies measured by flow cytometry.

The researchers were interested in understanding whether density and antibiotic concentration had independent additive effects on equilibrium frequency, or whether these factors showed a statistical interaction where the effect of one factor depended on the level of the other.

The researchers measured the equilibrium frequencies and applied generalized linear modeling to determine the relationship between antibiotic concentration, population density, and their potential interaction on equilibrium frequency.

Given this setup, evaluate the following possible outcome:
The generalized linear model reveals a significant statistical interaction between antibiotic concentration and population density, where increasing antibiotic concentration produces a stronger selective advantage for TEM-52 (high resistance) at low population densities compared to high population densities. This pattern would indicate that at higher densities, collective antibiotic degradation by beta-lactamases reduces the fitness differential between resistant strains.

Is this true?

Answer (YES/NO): YES